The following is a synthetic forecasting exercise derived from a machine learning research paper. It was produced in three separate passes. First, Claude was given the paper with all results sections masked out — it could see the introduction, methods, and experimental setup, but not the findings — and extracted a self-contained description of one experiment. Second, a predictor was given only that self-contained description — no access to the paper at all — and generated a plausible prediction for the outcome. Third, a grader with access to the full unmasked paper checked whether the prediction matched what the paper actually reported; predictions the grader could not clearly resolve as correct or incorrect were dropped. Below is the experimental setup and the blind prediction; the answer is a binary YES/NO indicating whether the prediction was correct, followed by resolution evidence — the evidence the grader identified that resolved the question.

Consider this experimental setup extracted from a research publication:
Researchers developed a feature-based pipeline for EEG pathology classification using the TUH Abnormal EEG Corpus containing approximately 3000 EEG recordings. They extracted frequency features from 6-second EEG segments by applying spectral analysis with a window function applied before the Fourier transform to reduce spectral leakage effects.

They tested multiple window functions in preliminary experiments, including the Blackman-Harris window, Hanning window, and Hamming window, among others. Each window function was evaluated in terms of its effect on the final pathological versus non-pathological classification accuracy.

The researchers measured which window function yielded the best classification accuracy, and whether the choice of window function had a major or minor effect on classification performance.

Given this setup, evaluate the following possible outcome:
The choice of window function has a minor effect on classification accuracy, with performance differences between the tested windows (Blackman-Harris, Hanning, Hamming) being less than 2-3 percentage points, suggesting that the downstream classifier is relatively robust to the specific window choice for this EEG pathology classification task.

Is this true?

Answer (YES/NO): YES